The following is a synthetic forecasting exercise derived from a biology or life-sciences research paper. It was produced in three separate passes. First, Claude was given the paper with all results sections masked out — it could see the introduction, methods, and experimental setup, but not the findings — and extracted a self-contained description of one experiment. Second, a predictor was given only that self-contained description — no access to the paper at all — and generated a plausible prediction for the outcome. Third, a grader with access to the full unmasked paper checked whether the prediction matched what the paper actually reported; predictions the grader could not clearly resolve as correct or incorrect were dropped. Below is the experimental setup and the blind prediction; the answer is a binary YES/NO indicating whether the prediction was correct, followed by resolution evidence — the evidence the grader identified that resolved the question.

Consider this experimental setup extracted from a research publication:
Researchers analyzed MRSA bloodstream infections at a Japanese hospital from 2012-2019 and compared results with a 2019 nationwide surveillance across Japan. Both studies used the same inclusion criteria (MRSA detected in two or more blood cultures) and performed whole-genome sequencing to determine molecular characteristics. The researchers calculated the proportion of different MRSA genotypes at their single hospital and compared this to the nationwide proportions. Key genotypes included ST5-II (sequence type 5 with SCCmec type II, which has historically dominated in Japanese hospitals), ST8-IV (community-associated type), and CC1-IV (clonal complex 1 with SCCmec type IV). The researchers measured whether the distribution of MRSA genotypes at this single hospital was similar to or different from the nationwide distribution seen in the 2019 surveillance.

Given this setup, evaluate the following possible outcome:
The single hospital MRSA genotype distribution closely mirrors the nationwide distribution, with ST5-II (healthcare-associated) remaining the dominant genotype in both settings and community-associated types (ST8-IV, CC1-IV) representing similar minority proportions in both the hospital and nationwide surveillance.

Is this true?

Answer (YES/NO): NO